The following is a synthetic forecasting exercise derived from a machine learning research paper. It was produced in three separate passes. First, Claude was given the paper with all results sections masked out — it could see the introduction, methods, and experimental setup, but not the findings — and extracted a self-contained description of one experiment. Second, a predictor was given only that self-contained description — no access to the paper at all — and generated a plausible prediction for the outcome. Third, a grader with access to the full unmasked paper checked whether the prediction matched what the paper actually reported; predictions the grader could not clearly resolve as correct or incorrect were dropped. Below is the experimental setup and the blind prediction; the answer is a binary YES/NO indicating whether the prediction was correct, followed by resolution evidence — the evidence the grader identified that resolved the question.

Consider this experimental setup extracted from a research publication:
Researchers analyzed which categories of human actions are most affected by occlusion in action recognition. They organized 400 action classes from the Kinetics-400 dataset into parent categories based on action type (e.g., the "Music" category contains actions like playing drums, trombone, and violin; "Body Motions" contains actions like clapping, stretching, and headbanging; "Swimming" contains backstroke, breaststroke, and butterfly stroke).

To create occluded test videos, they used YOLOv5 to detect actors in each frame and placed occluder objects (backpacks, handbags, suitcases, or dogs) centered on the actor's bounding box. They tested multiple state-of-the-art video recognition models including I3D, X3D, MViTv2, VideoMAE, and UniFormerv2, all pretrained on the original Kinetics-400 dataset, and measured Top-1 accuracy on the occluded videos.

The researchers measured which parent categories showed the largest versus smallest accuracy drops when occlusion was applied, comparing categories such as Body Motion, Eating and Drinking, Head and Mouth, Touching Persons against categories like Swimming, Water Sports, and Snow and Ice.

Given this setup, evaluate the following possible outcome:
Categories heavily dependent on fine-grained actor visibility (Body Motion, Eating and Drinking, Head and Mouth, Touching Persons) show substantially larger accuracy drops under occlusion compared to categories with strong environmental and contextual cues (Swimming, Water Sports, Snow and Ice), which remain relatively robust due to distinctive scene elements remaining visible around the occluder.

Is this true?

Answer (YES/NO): YES